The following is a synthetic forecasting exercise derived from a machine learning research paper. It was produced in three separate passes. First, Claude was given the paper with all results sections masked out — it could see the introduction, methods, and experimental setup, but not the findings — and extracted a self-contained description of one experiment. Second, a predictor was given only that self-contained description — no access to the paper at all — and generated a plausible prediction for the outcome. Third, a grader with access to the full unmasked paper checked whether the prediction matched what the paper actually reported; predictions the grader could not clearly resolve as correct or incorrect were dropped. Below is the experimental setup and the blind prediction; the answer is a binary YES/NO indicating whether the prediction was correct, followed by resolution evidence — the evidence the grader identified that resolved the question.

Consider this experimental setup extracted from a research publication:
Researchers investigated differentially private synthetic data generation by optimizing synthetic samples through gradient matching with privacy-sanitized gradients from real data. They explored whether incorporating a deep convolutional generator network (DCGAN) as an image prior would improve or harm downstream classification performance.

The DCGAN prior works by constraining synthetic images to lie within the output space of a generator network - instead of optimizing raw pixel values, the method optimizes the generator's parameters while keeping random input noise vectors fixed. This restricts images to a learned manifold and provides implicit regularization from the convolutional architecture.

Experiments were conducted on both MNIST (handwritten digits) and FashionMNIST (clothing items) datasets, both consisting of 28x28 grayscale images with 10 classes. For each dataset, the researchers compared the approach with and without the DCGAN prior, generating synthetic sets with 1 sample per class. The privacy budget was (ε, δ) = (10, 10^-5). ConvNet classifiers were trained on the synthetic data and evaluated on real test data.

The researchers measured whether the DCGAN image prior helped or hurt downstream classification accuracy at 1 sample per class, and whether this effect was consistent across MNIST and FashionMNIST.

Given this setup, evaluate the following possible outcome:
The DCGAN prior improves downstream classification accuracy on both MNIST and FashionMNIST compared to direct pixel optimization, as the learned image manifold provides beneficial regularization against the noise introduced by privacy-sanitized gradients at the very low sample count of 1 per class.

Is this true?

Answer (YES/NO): NO